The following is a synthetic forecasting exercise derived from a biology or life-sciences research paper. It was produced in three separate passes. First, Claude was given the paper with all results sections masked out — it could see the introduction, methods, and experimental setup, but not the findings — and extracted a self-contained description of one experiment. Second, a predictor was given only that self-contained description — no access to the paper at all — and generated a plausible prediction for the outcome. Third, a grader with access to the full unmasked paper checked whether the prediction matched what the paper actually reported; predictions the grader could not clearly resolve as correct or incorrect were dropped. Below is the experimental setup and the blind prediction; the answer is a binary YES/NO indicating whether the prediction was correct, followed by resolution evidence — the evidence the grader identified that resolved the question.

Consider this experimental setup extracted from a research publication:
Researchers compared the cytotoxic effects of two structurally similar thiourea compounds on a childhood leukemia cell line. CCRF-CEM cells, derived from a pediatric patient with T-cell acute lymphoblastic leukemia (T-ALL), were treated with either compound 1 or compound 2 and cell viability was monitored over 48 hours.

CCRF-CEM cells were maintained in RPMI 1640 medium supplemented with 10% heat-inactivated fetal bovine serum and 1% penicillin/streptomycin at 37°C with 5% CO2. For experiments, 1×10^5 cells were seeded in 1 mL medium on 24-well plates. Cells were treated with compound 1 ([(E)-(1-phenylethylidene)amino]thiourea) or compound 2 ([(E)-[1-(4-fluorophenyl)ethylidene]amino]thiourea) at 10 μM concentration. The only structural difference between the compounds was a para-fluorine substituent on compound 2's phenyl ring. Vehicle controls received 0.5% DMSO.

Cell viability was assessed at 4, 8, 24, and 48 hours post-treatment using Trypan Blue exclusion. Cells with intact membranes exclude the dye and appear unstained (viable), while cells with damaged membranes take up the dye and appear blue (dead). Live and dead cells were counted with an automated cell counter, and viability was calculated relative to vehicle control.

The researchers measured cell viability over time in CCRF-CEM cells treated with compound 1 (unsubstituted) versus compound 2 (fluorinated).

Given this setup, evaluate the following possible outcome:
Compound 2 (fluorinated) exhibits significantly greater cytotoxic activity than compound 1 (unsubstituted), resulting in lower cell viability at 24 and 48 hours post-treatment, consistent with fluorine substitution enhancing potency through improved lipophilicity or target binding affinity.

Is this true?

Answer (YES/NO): NO